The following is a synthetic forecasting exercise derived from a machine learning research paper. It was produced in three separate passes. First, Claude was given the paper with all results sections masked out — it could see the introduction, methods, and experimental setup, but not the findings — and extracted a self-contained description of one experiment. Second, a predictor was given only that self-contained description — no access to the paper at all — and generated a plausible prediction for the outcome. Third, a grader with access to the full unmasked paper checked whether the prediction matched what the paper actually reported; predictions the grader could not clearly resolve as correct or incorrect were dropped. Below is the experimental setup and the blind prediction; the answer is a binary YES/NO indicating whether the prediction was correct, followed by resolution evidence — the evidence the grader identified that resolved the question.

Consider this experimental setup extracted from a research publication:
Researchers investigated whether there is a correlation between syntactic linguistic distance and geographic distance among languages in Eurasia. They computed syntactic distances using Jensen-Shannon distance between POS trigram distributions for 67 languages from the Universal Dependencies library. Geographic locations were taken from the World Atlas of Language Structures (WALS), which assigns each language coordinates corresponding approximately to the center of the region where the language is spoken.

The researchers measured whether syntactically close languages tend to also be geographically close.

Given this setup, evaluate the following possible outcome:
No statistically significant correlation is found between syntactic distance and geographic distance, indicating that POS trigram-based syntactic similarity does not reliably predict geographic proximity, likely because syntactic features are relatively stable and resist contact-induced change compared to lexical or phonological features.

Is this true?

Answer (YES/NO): NO